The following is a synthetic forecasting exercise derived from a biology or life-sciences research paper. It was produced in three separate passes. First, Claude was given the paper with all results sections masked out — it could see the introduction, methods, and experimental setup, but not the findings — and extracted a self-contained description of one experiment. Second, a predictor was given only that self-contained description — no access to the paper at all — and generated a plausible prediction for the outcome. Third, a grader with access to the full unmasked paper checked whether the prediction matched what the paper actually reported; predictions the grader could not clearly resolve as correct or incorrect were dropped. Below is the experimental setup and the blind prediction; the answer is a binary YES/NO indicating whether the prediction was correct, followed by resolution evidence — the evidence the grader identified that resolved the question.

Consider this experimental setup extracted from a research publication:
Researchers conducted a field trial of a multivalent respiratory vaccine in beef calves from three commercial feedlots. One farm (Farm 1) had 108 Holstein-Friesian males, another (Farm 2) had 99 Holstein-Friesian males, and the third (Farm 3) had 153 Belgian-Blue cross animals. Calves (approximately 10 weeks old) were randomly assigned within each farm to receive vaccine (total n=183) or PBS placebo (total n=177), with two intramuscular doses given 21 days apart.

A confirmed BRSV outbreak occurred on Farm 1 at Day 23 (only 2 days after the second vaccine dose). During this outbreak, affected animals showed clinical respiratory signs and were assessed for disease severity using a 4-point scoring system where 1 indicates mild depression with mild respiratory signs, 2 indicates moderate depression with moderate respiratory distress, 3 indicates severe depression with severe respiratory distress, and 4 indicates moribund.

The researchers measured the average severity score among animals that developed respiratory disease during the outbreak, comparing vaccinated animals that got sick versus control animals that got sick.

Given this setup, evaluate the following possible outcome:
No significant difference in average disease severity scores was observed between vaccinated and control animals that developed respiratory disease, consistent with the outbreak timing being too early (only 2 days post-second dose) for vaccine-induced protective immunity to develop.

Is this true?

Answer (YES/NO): NO